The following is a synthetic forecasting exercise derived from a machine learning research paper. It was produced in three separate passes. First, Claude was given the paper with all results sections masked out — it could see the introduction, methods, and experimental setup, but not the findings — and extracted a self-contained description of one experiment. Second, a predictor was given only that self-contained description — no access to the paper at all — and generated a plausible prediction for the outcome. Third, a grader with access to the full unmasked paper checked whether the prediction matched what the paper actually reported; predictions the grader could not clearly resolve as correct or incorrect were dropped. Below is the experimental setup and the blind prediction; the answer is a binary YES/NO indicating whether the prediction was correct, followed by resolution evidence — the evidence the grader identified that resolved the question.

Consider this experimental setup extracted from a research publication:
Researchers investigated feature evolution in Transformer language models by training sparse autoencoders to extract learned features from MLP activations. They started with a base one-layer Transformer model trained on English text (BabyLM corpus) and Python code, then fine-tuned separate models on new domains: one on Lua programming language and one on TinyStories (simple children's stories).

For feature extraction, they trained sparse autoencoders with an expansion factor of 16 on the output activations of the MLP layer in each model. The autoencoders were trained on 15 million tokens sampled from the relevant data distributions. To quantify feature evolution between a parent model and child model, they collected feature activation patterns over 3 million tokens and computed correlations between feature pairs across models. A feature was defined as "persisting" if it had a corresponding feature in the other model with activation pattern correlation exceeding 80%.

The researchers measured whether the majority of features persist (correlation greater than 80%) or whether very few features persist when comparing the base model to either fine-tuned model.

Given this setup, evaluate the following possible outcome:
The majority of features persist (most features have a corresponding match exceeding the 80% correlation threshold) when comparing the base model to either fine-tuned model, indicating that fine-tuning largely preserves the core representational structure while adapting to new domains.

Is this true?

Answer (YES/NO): NO